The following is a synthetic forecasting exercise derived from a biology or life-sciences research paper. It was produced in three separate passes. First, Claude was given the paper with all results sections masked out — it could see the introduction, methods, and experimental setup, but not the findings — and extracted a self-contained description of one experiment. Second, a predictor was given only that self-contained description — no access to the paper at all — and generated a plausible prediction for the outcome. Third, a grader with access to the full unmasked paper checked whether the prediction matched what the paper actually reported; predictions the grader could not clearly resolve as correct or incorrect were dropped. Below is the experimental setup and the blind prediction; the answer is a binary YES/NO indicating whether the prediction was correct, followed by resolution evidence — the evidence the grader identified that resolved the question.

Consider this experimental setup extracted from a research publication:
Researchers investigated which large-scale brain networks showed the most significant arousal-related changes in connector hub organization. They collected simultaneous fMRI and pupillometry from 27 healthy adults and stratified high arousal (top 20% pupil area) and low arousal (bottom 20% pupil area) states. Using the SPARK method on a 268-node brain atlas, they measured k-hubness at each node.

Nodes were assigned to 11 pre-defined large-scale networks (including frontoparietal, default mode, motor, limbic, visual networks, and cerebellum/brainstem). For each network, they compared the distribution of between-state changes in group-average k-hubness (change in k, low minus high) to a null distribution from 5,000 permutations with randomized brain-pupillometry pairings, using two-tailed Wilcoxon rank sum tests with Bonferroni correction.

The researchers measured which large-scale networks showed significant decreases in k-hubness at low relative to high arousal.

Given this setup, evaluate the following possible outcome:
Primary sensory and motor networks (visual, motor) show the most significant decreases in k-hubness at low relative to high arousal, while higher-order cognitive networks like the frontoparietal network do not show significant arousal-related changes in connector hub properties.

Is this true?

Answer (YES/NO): NO